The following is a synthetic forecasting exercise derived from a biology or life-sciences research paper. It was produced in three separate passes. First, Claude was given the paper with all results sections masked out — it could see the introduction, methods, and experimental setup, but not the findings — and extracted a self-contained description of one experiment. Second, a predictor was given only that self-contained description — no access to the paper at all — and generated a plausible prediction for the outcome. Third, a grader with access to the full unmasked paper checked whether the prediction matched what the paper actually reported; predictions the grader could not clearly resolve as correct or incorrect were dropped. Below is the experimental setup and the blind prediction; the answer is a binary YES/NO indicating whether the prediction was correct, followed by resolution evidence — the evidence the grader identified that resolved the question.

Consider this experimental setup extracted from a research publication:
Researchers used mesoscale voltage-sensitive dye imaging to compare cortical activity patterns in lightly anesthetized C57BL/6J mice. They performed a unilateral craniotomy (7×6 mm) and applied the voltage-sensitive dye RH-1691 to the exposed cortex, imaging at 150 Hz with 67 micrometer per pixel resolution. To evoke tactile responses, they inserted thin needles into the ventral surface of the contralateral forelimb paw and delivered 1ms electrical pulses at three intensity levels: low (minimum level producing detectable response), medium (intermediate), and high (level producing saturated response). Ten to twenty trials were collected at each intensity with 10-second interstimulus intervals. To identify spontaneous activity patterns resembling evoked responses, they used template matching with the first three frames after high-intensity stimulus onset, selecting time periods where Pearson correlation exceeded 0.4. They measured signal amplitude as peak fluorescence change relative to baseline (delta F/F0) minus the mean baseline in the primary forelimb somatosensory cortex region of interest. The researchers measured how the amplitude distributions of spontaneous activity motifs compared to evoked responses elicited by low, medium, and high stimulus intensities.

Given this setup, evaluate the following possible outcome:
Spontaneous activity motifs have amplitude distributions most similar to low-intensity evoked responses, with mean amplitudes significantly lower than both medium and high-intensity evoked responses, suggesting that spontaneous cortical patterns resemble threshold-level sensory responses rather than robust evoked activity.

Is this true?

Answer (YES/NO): YES